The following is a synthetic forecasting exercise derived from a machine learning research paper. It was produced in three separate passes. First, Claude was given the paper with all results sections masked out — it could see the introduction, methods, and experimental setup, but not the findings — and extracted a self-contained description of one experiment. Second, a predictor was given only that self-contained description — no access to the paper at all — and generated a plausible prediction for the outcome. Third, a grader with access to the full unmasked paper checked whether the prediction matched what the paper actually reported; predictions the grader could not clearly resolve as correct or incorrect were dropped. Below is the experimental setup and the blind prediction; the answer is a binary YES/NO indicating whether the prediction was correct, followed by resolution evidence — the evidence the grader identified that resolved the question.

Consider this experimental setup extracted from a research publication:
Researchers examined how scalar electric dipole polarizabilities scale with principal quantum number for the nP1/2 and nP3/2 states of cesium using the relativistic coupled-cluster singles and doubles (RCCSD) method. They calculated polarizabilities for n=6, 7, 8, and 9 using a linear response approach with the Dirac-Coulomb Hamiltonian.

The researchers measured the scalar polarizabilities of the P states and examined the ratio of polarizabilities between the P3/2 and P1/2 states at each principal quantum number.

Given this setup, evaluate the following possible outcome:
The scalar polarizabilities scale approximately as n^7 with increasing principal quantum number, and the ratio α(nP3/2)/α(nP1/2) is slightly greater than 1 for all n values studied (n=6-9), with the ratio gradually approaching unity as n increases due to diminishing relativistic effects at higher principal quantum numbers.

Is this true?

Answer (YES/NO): NO